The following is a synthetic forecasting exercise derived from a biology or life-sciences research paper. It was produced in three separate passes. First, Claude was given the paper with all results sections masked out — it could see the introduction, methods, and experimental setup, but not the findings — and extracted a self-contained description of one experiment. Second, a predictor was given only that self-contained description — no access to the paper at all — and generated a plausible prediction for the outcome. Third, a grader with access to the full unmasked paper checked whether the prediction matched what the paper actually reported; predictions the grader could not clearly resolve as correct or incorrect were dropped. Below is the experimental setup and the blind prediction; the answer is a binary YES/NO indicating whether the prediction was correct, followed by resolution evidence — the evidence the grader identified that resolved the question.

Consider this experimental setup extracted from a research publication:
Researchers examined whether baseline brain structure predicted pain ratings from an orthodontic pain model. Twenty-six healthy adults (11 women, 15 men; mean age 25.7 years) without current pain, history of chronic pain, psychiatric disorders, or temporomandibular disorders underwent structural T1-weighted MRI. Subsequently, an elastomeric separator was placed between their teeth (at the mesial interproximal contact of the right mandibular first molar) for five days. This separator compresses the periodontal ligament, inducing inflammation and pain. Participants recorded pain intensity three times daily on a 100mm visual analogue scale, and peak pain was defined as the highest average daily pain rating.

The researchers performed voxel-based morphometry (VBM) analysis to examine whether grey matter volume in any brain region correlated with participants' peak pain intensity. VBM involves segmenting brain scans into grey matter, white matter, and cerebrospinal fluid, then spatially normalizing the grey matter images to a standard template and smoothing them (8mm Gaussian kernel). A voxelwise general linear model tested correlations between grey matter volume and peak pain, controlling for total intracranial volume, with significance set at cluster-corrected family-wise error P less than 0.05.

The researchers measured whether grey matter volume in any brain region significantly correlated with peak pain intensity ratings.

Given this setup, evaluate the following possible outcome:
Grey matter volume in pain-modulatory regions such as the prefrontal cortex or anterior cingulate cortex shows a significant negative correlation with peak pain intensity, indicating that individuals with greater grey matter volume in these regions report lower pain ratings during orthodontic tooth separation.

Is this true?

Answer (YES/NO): NO